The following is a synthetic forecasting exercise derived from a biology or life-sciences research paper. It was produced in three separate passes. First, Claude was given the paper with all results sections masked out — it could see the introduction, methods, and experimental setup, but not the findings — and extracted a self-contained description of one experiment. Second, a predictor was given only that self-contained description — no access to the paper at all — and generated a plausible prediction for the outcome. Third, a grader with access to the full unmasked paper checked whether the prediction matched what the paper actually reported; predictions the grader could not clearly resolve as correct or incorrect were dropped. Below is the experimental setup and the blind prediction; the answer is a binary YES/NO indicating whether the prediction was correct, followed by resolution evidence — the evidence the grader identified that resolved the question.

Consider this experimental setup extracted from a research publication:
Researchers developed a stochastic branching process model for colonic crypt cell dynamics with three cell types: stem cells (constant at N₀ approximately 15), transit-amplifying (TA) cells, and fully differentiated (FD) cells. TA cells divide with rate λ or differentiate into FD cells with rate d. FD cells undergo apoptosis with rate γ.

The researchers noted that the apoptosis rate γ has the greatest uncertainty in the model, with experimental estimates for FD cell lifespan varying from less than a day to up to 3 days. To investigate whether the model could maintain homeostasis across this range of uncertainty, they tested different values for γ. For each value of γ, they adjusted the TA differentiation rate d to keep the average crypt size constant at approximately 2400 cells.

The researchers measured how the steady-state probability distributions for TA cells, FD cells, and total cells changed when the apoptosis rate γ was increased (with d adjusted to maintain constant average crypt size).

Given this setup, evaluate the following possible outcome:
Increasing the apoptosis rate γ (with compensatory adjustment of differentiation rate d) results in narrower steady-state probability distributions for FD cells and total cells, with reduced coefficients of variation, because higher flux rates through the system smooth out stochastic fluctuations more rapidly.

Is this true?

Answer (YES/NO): NO